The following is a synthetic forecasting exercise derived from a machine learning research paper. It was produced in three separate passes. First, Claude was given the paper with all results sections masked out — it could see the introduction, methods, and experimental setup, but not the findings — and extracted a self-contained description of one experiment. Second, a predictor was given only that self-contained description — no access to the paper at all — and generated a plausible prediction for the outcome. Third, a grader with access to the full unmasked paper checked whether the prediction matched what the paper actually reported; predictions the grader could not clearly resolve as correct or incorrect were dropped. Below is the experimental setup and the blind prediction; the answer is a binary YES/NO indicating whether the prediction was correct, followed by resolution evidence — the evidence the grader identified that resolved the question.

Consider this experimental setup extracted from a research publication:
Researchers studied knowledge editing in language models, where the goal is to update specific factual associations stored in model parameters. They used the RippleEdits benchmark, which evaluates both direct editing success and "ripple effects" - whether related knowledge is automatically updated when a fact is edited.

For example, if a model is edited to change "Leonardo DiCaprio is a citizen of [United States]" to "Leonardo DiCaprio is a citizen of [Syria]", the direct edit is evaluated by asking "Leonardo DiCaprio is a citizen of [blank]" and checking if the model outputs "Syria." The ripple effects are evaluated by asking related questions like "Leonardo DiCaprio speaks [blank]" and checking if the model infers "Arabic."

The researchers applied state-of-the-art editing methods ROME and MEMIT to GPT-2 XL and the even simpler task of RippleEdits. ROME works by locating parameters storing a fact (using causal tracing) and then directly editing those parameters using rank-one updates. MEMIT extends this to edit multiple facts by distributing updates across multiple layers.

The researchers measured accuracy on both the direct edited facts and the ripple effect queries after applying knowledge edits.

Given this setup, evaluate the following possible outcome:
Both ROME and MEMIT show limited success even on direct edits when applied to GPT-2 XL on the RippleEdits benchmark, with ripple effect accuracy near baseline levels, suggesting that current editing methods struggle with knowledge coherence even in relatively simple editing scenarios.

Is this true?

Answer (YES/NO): NO